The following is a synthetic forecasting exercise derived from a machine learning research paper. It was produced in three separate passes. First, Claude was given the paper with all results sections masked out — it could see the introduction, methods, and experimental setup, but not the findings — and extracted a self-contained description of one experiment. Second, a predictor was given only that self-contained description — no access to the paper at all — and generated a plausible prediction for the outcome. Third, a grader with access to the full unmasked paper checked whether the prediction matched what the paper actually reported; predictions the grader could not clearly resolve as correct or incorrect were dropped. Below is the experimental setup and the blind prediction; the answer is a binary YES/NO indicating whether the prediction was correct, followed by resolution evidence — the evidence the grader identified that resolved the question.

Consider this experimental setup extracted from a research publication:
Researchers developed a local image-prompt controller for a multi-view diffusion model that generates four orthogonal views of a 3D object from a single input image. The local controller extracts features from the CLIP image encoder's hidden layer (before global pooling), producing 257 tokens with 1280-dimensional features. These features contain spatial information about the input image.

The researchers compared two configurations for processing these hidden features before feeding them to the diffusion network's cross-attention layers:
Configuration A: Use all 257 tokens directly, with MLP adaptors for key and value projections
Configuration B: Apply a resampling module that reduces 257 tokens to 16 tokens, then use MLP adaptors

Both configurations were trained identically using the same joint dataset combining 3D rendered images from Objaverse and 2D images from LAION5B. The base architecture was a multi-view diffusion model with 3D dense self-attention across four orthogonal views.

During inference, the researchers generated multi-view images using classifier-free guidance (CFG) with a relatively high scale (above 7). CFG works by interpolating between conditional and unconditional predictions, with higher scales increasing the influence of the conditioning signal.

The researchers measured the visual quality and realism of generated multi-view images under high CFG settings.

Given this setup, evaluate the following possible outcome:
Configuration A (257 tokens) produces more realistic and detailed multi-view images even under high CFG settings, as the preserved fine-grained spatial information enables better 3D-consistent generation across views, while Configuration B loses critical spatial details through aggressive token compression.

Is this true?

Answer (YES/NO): NO